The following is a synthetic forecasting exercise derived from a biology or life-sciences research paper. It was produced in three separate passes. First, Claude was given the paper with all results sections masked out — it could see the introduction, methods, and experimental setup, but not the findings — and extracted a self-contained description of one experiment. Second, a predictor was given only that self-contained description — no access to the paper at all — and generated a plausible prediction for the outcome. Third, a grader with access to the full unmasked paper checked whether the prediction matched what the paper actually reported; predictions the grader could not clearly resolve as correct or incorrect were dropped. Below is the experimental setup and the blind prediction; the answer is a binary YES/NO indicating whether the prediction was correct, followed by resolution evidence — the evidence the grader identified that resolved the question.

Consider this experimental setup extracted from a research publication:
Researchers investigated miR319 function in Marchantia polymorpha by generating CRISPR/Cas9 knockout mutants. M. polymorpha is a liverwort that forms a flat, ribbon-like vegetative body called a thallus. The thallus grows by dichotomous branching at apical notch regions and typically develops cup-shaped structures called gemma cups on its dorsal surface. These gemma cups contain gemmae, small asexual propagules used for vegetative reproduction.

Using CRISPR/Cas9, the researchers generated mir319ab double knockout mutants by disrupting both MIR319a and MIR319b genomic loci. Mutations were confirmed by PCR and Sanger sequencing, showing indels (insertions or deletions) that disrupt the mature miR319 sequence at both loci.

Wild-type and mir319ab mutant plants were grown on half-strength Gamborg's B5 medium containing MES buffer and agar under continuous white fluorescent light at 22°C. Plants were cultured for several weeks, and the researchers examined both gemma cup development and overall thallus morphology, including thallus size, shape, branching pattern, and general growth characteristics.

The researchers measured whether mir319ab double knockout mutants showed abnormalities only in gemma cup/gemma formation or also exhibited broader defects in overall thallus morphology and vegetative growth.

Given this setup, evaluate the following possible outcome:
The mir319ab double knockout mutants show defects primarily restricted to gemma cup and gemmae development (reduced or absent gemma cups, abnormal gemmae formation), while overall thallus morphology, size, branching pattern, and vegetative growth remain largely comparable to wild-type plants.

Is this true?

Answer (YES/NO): YES